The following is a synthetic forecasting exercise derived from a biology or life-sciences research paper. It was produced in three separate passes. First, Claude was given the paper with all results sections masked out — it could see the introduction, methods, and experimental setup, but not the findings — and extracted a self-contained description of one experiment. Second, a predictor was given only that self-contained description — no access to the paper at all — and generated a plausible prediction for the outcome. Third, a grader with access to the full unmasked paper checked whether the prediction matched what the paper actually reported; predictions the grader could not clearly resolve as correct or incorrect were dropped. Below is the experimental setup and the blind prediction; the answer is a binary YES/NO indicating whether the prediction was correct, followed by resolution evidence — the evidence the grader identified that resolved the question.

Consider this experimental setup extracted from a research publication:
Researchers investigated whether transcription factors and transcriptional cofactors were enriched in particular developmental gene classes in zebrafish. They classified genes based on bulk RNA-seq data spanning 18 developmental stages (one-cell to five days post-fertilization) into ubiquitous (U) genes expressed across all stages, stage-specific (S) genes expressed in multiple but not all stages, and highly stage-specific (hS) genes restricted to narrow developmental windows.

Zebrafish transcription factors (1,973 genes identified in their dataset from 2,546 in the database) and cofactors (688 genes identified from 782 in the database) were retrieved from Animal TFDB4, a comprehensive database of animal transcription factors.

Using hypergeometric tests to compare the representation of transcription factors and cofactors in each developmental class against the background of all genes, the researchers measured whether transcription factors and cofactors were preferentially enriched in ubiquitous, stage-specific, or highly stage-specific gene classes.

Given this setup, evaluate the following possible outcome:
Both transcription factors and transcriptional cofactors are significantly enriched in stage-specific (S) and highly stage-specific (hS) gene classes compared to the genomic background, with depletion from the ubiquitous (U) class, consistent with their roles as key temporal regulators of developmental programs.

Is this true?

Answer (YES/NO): NO